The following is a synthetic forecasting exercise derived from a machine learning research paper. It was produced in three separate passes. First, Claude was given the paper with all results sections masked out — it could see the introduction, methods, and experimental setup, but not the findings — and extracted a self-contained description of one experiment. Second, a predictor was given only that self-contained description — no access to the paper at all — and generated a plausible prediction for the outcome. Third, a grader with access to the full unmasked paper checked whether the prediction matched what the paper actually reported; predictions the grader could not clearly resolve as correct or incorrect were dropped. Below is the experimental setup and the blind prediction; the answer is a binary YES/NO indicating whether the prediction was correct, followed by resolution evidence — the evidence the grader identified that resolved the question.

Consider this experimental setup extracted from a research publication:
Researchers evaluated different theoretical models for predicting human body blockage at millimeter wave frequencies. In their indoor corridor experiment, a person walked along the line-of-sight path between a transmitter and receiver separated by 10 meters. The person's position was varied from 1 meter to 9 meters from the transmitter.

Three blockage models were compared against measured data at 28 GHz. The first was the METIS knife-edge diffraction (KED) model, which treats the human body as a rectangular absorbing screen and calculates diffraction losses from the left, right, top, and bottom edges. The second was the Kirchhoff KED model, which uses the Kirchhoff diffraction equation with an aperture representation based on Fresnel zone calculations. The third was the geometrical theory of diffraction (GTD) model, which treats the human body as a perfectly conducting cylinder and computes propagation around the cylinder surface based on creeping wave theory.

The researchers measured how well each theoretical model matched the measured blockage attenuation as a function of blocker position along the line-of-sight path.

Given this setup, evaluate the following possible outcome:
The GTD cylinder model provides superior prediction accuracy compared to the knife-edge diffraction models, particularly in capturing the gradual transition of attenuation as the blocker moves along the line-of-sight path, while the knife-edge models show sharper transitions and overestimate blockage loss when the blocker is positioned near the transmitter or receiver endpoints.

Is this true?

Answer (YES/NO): NO